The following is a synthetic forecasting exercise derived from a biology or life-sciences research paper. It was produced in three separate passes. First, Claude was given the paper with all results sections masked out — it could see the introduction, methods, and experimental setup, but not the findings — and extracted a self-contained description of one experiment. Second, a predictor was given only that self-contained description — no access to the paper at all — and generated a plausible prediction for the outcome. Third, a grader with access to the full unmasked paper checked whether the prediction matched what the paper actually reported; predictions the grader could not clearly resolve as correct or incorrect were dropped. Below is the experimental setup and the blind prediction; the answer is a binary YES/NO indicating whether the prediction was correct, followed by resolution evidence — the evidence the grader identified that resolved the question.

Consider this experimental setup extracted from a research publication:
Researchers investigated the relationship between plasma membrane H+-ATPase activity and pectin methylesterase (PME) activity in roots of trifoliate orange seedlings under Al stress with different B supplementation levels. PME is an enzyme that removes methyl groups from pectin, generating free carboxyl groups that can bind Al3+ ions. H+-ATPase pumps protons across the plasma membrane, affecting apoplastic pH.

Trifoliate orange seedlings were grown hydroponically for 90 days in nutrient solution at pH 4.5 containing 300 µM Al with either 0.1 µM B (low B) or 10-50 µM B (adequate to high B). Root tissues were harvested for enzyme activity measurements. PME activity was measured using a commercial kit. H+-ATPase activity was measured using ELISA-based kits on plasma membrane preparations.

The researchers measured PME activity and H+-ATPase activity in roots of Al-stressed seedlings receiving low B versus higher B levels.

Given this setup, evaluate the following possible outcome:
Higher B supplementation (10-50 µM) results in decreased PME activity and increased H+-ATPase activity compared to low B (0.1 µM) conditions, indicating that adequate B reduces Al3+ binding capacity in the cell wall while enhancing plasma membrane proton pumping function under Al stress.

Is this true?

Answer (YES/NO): YES